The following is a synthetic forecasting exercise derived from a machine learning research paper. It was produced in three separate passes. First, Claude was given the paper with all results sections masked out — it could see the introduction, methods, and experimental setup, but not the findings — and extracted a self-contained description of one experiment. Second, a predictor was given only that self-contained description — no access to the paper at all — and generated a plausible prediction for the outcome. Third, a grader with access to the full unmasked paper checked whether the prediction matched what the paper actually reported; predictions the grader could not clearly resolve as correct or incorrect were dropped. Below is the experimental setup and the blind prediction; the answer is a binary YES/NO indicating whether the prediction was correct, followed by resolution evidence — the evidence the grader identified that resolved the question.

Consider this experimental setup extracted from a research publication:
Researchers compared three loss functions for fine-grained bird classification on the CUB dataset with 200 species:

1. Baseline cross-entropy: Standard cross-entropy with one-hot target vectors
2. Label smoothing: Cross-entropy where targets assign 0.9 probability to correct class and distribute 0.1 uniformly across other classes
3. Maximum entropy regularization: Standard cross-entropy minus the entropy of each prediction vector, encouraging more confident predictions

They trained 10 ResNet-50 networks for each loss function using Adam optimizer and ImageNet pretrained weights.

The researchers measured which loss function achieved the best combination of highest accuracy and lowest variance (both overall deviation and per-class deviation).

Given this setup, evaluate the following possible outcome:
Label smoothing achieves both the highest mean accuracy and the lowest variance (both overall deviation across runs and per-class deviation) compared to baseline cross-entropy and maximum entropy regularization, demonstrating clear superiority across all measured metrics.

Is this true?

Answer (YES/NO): NO